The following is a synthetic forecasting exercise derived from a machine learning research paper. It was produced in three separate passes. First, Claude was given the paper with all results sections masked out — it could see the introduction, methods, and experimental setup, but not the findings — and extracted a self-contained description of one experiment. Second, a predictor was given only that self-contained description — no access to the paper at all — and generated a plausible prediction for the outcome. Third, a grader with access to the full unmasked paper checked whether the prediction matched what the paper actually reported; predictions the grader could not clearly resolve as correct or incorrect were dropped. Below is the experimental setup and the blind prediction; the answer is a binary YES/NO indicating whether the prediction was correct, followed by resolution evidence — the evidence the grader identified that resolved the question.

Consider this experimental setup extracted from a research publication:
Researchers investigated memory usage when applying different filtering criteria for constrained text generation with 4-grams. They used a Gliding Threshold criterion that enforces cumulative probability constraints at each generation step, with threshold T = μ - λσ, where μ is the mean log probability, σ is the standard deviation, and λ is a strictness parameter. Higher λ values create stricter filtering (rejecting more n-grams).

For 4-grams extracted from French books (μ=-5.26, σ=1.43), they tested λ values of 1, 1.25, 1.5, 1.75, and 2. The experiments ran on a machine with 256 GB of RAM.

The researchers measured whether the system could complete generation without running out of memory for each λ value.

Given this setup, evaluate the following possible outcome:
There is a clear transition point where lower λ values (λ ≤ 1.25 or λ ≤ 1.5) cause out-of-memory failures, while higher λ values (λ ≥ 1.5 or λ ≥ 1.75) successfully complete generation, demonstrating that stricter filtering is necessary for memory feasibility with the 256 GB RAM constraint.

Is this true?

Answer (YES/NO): YES